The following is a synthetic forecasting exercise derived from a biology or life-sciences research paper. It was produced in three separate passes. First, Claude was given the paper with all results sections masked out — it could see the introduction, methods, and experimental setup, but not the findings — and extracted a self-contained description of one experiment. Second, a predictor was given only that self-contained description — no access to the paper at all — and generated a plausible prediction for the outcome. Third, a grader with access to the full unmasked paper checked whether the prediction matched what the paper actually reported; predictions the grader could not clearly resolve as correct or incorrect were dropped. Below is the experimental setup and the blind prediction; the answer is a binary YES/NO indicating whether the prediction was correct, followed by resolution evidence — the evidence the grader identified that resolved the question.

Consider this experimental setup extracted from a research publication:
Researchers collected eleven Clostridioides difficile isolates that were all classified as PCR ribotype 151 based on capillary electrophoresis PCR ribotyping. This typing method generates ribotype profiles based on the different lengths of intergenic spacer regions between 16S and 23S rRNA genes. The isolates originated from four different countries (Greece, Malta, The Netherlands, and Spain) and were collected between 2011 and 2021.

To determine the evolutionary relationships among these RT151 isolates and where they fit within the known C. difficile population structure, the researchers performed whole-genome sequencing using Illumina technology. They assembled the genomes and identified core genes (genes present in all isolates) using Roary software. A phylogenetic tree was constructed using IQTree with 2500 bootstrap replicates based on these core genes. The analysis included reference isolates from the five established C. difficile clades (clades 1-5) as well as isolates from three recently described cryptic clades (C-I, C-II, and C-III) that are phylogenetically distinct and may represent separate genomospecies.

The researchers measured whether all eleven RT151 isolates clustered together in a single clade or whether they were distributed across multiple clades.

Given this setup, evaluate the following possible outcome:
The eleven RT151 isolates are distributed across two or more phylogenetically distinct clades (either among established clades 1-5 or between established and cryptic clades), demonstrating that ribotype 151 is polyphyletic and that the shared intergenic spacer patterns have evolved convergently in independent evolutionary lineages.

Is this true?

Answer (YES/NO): YES